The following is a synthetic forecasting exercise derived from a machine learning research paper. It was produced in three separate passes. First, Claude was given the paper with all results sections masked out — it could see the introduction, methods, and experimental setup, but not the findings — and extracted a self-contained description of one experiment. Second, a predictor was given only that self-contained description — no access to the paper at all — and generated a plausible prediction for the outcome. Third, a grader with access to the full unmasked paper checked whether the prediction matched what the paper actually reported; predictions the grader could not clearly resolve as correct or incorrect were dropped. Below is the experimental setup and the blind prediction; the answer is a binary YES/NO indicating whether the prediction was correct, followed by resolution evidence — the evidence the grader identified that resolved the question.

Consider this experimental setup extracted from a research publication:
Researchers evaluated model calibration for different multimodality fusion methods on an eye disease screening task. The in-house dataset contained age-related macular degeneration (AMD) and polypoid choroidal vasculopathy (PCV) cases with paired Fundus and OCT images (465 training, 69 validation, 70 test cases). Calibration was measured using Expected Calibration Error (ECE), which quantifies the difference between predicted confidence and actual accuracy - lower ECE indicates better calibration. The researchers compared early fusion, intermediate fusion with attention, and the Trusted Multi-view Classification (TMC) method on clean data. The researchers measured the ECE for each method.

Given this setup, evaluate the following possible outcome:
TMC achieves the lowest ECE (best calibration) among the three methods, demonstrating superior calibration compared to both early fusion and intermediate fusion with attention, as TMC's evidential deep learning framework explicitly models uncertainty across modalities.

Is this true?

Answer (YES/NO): YES